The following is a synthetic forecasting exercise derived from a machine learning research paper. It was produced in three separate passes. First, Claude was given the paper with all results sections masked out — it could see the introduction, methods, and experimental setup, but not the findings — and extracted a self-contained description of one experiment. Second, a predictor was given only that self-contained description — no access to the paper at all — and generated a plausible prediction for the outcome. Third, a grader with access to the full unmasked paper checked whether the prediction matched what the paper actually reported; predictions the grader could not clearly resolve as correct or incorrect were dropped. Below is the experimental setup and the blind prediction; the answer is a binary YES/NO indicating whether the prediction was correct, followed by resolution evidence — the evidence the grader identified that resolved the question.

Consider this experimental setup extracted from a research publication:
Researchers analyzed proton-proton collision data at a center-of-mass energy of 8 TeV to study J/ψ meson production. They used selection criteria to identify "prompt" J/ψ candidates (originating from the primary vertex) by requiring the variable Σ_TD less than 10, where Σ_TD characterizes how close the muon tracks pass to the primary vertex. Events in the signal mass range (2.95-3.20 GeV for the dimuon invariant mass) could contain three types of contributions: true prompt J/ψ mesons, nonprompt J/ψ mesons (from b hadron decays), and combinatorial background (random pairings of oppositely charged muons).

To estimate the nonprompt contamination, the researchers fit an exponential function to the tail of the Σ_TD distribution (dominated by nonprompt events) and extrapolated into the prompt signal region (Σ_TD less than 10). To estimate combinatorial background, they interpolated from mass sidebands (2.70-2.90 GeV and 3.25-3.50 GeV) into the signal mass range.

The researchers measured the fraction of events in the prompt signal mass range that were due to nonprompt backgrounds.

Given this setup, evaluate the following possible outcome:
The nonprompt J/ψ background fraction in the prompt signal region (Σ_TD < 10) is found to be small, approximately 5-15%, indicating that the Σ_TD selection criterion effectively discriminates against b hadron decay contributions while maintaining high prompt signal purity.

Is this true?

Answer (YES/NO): YES